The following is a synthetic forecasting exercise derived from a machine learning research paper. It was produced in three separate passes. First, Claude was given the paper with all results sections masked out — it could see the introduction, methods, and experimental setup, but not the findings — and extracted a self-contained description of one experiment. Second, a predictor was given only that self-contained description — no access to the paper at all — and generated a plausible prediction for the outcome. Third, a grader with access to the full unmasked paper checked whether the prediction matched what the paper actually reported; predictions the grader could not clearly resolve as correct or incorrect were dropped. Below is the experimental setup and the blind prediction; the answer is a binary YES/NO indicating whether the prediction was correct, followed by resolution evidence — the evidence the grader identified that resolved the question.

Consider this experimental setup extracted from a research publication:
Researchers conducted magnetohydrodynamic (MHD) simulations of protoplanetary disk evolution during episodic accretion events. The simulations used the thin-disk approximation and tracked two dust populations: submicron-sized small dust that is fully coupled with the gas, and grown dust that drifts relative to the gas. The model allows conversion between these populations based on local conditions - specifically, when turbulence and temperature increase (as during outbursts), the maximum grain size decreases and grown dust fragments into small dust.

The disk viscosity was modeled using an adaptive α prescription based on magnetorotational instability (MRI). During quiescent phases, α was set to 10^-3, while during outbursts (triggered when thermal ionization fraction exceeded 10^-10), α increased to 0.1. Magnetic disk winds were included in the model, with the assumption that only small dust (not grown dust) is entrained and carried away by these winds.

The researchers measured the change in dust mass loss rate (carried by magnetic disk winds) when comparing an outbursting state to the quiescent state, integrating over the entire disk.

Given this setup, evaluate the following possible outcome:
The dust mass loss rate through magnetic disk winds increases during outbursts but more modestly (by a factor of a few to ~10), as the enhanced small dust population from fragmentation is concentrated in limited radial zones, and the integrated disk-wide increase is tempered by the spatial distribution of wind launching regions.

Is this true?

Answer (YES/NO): NO